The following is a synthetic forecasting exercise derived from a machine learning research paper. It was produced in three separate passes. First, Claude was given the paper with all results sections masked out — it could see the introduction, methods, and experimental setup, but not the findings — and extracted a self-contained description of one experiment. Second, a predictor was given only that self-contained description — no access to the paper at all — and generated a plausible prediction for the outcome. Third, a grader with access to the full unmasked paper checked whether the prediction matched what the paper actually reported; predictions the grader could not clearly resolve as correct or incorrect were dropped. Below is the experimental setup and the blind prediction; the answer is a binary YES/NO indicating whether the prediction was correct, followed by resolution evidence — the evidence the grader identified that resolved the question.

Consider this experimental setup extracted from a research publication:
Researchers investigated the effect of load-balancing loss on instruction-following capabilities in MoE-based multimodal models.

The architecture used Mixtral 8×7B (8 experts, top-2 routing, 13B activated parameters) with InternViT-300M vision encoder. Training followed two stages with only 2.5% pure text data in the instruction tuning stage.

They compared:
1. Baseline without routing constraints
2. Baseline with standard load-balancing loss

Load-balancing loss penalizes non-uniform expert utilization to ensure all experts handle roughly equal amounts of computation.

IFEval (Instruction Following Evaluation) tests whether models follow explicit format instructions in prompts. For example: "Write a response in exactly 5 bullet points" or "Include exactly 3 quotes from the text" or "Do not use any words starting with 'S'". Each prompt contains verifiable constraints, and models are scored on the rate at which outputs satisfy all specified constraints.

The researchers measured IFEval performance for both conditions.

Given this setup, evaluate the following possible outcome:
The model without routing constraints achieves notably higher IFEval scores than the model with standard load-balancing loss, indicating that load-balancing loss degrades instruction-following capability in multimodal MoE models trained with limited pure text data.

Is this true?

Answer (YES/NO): NO